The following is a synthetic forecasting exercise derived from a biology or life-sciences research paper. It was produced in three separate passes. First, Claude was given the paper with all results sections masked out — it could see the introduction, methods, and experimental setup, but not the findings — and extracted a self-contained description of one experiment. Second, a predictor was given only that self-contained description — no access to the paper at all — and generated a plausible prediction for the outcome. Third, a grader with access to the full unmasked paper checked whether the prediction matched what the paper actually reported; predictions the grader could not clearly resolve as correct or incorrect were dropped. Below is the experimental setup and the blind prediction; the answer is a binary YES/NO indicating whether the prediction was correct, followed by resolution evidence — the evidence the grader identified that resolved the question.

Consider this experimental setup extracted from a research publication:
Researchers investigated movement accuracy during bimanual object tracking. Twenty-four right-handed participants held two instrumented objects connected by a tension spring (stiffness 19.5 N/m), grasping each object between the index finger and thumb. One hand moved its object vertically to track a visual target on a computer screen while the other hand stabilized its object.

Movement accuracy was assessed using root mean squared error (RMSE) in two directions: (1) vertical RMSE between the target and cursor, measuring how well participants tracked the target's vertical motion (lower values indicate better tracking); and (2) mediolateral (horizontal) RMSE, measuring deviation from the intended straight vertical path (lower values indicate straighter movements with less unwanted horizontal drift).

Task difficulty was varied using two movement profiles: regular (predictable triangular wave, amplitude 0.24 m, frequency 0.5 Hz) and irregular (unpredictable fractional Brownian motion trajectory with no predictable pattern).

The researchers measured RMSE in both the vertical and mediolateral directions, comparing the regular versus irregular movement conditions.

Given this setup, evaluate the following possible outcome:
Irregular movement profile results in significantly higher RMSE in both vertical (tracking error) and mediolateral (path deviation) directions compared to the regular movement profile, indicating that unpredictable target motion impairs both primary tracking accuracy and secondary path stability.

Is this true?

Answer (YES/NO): YES